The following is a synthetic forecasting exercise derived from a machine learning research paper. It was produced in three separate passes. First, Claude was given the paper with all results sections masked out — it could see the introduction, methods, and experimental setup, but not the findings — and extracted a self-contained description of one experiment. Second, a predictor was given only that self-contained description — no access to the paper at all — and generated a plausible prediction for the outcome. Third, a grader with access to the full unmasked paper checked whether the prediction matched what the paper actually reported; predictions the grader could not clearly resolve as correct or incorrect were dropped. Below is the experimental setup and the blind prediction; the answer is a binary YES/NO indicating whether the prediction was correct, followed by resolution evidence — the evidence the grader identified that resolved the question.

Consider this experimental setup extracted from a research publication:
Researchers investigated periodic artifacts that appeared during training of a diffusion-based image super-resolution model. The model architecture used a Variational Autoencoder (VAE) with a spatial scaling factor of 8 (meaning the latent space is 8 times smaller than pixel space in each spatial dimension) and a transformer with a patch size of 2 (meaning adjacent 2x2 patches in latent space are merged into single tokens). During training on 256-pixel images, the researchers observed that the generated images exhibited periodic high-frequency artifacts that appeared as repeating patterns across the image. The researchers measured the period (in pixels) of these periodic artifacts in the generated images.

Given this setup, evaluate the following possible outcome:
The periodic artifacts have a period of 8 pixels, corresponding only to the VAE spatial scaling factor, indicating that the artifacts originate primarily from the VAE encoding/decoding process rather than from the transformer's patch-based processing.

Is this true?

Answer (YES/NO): NO